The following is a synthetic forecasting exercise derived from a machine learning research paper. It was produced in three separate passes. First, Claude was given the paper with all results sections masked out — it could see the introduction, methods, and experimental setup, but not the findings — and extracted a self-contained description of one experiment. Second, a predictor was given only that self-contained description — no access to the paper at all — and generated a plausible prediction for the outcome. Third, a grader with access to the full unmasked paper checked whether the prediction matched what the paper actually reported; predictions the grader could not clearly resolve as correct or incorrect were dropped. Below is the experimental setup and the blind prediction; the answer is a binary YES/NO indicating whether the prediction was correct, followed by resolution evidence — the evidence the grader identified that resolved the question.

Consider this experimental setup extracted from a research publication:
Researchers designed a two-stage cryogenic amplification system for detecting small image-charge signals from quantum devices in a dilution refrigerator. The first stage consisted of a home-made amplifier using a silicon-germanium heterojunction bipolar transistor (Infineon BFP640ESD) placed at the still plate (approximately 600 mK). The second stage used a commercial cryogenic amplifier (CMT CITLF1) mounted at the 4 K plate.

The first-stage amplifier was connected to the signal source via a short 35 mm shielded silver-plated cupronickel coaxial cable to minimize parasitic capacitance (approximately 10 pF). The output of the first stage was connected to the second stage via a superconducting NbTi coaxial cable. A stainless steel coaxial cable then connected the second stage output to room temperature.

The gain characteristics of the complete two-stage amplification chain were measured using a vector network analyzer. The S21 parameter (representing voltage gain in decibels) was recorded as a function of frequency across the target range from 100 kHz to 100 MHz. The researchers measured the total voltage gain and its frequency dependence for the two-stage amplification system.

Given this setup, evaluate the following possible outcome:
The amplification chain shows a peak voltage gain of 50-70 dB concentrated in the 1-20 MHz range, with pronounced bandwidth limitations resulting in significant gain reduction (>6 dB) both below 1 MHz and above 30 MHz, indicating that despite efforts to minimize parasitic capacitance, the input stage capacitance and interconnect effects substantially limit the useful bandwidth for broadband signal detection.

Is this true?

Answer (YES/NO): NO